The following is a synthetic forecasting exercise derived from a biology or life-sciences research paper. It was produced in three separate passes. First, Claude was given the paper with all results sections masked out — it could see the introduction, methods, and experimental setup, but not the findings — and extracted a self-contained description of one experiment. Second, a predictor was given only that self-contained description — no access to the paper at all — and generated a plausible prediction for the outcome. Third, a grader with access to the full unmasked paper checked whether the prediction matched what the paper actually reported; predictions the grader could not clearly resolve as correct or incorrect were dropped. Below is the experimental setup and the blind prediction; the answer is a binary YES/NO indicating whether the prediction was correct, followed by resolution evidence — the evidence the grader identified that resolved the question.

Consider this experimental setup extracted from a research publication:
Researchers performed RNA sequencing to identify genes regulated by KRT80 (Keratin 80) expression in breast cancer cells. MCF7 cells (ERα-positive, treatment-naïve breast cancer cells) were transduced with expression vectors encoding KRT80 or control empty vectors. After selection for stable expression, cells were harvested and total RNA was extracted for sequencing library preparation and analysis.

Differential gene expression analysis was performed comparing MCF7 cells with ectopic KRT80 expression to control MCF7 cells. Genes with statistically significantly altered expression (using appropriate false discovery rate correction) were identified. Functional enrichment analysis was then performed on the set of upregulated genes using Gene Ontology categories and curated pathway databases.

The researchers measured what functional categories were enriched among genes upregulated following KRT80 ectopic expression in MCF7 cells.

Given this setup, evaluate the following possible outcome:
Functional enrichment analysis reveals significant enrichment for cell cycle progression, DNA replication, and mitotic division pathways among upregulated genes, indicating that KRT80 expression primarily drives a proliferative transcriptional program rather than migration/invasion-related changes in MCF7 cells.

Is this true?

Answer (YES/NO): NO